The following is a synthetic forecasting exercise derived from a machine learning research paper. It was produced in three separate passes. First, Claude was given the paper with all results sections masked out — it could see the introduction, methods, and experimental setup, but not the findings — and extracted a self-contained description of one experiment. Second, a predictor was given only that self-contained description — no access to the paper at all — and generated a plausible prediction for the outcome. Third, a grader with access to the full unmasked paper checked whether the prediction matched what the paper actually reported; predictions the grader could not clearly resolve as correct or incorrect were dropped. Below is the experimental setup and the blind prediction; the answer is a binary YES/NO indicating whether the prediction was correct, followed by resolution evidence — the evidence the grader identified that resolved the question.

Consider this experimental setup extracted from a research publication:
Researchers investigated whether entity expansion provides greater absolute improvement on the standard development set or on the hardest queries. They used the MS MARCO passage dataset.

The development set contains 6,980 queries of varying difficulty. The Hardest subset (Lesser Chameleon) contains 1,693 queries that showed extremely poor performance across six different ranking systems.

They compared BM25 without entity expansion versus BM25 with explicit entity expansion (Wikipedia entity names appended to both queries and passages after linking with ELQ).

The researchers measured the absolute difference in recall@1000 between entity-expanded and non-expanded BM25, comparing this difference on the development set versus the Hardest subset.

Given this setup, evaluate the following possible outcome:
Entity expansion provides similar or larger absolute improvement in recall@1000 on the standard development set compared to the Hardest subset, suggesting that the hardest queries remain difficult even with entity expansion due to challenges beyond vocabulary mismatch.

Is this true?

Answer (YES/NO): NO